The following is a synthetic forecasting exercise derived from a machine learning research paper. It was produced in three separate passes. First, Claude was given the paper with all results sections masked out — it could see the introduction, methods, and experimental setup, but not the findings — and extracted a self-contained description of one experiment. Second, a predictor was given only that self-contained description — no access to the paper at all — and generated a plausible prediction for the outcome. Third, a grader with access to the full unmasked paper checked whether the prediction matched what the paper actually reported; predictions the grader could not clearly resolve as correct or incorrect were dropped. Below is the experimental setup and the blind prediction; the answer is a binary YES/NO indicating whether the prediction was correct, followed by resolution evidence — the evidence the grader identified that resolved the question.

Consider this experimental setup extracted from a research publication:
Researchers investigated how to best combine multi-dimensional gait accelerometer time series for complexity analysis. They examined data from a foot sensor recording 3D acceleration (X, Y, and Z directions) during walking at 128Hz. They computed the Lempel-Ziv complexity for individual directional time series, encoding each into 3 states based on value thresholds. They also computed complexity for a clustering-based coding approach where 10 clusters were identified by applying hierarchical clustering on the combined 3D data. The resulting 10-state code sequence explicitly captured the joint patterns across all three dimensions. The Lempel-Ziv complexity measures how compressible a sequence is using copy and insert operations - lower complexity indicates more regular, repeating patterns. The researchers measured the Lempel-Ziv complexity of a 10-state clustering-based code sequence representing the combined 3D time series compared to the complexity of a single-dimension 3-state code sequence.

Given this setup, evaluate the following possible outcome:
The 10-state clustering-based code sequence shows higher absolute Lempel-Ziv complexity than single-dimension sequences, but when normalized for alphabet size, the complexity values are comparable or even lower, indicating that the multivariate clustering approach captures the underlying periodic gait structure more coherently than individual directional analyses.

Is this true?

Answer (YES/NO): NO